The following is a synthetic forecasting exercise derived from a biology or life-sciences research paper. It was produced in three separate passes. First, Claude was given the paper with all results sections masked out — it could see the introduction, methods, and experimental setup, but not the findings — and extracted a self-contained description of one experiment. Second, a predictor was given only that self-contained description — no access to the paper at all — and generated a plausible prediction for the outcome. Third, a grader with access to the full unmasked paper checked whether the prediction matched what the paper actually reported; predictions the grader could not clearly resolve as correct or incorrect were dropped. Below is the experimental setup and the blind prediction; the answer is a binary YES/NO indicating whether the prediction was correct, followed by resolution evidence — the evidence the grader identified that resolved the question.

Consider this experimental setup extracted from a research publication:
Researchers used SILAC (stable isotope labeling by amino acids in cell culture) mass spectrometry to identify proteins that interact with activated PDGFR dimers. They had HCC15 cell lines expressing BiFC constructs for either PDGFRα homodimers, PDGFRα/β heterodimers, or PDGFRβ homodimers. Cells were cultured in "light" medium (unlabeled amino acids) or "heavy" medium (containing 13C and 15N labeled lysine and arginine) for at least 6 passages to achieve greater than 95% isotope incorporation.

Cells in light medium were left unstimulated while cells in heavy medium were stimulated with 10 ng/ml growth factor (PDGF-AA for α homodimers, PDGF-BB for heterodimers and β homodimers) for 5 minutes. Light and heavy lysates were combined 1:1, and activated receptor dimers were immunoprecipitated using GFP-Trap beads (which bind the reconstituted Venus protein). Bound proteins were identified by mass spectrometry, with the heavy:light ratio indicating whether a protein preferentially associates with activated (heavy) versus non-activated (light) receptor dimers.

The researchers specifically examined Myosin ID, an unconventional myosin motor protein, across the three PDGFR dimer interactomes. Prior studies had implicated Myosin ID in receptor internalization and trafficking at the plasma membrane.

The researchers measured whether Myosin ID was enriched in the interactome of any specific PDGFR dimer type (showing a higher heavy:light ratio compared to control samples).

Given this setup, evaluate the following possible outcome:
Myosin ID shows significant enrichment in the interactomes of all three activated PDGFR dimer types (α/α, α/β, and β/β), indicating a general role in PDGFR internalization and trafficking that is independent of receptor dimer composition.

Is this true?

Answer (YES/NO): NO